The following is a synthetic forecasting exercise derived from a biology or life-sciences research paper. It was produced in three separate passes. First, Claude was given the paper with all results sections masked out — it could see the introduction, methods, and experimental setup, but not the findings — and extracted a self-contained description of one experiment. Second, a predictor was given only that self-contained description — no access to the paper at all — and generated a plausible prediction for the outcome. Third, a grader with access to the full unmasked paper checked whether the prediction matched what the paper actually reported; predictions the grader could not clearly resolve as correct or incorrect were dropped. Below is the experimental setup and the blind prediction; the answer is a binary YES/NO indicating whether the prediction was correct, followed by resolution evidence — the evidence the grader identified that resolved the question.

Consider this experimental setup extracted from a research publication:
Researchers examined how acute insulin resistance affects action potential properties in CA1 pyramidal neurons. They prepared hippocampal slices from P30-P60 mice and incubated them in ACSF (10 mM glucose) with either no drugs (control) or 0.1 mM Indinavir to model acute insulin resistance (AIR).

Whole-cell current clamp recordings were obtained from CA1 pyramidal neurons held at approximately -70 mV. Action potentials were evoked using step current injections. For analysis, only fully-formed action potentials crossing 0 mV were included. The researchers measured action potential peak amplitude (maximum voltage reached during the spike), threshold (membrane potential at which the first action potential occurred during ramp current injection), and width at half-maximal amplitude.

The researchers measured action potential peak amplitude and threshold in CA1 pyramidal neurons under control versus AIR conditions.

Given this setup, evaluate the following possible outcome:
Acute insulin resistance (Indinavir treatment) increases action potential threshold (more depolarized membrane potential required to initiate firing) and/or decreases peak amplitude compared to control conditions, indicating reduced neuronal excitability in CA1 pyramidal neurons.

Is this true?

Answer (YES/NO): NO